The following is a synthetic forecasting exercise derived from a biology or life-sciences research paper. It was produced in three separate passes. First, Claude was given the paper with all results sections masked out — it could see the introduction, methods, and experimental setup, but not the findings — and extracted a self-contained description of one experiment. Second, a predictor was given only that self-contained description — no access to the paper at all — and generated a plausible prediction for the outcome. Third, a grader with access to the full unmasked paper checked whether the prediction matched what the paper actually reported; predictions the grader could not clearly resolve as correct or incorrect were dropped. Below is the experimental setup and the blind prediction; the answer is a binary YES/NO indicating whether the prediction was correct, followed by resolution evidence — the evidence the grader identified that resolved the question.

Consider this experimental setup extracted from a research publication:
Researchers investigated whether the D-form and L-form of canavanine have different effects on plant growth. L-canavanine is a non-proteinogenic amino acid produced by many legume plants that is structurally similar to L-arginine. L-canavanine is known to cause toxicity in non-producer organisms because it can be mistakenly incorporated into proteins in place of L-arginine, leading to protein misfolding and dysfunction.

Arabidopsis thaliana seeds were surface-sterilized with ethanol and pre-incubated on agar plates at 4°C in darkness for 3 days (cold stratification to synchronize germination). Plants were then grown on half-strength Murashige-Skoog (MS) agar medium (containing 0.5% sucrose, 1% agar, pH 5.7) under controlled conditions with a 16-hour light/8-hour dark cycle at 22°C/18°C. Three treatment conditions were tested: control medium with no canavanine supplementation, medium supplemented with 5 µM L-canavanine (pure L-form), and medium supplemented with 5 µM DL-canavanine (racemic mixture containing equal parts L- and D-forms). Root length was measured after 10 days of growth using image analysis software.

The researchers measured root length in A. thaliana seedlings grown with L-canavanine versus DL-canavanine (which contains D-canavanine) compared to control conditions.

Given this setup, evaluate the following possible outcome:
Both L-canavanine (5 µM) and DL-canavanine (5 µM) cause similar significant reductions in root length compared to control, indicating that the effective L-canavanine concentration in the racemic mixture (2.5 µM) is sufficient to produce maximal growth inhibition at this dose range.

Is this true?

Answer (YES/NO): NO